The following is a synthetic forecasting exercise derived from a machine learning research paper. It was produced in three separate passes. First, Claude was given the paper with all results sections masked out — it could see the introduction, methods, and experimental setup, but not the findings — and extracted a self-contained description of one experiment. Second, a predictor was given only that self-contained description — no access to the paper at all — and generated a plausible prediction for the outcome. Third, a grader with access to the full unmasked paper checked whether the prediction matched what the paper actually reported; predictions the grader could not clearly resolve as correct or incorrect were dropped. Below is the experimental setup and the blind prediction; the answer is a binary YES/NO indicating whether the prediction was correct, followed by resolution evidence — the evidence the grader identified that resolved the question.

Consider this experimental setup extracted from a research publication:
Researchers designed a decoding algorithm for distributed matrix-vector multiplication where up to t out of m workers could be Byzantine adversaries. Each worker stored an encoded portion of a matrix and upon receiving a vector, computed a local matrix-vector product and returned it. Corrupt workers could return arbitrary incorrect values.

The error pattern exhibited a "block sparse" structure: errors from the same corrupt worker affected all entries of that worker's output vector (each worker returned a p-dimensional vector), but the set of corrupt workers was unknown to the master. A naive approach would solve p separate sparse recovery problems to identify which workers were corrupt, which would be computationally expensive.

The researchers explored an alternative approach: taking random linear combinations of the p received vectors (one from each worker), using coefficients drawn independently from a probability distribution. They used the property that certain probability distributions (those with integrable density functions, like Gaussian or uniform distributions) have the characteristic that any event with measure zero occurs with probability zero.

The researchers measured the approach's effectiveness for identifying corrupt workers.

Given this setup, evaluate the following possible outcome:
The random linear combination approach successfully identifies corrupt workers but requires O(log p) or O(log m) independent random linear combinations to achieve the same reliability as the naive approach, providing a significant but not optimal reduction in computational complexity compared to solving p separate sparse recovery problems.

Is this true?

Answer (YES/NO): NO